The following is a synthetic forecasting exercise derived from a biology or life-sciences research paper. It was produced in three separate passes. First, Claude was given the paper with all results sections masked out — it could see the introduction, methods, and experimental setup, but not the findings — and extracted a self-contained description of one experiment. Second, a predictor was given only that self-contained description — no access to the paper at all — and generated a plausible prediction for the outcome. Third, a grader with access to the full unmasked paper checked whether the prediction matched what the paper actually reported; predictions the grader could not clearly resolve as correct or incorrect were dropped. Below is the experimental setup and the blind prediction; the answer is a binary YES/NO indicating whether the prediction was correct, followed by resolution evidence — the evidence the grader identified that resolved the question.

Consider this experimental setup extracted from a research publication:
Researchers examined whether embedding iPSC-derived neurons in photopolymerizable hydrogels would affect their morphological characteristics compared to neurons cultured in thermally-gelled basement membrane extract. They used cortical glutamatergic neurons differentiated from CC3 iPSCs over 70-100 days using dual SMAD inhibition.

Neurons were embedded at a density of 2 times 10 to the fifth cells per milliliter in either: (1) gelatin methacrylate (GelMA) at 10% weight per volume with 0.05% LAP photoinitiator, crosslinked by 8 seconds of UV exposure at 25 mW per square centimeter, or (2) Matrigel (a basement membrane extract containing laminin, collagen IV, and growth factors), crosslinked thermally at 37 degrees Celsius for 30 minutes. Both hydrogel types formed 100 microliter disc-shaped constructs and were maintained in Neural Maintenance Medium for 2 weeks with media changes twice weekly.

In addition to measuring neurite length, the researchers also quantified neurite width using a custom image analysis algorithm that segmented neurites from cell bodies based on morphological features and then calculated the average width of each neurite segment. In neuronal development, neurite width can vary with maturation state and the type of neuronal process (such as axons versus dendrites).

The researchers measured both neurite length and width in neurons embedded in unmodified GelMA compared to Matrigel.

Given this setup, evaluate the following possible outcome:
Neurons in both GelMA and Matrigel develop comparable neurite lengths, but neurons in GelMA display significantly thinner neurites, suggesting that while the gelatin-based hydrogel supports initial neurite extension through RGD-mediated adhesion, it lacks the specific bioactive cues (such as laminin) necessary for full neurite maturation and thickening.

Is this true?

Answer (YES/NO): NO